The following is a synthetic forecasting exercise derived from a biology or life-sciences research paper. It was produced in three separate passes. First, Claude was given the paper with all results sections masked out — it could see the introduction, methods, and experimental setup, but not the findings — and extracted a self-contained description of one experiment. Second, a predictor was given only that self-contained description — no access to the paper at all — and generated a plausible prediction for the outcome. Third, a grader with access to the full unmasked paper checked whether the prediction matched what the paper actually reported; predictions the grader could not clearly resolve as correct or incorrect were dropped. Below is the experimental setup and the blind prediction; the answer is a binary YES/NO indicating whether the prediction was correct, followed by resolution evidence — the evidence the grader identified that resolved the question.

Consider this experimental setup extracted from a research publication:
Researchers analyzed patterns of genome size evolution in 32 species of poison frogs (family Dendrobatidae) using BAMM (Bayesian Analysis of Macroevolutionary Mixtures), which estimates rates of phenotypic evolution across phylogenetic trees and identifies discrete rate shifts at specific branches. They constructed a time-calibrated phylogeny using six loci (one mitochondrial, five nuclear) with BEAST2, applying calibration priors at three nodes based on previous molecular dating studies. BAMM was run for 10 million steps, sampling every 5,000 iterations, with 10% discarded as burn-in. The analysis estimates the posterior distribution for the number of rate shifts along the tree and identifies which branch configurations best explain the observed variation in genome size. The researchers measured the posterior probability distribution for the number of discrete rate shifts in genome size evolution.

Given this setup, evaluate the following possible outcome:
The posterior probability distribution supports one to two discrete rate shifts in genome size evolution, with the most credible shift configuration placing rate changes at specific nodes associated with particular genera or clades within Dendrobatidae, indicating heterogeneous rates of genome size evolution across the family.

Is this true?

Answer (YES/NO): YES